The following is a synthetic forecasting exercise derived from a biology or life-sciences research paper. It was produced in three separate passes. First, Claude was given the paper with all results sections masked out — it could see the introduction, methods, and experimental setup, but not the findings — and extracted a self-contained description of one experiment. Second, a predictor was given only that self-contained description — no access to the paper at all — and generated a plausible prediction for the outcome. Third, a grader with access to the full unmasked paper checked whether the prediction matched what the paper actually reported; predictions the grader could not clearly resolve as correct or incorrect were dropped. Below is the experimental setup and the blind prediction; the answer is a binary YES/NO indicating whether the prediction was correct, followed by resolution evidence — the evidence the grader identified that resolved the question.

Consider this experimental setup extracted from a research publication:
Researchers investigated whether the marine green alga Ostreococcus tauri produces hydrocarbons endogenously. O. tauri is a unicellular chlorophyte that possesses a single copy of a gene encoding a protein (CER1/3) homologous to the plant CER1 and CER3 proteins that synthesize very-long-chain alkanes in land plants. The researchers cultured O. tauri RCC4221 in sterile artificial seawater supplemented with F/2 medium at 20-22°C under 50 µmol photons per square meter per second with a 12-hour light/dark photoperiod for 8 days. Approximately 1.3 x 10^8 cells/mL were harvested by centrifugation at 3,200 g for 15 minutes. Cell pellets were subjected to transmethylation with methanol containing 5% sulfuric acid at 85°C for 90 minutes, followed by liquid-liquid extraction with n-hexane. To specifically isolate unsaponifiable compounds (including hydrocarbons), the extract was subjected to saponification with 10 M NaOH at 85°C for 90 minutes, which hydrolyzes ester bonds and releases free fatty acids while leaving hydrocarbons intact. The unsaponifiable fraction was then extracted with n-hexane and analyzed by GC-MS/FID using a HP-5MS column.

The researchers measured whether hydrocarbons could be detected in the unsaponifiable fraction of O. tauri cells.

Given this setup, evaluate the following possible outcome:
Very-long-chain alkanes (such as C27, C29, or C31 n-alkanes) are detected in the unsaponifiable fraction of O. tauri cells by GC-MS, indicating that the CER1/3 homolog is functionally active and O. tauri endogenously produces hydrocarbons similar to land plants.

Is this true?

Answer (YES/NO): NO